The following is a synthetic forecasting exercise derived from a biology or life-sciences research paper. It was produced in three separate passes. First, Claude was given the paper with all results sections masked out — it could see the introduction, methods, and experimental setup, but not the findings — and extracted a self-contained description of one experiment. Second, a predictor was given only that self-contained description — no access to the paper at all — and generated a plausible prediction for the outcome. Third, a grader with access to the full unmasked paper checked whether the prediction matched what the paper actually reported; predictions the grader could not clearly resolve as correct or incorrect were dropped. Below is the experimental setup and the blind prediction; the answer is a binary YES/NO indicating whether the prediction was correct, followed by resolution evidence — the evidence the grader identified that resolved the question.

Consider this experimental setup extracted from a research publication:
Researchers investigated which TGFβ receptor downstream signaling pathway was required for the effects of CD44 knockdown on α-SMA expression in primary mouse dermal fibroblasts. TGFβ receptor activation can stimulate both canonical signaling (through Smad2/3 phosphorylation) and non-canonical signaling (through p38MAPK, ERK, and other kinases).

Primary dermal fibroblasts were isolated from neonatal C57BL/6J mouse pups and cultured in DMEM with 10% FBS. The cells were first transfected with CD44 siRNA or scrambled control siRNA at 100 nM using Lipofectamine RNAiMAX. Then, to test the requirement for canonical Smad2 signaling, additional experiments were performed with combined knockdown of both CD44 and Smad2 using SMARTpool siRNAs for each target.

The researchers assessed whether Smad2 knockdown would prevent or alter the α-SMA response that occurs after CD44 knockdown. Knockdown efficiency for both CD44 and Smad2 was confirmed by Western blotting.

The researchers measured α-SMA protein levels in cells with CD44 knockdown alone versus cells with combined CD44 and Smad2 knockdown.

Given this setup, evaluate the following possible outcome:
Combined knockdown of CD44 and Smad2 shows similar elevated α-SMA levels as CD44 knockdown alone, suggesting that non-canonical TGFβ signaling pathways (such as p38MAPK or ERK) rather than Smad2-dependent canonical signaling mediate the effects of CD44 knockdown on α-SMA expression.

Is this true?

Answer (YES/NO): YES